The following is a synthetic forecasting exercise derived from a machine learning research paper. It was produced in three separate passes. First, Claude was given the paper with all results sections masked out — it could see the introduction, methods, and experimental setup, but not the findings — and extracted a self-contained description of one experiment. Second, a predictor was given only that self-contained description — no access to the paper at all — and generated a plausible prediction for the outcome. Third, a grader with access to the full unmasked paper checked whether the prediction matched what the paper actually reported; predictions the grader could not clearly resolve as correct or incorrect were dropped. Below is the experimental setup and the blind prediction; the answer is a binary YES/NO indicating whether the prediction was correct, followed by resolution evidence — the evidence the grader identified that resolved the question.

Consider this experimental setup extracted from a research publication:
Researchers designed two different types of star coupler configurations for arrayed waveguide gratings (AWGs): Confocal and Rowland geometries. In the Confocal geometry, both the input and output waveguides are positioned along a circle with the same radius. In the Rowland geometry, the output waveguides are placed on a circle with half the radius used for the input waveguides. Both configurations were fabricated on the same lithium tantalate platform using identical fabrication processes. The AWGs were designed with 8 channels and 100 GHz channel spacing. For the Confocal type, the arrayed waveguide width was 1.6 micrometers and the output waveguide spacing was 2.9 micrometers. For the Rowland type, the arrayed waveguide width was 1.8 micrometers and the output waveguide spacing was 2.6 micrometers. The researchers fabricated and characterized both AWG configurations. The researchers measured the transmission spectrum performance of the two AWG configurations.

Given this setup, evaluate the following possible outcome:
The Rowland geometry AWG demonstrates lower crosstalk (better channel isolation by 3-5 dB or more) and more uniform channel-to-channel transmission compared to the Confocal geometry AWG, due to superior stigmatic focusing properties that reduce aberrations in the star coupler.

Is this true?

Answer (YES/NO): NO